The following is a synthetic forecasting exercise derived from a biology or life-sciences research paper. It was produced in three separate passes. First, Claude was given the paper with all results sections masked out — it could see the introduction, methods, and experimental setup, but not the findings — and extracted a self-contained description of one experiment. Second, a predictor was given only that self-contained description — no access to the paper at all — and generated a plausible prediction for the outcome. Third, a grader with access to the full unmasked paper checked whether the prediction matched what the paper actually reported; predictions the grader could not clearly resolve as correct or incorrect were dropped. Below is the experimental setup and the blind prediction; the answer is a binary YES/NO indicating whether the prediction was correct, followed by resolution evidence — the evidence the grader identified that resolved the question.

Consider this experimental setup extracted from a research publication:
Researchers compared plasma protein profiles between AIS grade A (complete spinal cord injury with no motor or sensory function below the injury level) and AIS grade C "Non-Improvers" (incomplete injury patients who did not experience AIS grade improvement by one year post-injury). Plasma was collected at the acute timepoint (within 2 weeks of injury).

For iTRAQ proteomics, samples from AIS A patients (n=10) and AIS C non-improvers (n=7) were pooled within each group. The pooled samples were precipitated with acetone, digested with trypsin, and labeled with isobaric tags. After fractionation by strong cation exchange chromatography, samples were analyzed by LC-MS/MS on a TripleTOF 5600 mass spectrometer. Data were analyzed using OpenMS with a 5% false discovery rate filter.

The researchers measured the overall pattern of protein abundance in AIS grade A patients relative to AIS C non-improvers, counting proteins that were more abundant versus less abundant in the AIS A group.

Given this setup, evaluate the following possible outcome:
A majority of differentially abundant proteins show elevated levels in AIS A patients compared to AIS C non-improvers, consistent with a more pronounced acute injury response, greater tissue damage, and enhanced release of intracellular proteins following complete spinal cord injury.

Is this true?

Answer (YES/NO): YES